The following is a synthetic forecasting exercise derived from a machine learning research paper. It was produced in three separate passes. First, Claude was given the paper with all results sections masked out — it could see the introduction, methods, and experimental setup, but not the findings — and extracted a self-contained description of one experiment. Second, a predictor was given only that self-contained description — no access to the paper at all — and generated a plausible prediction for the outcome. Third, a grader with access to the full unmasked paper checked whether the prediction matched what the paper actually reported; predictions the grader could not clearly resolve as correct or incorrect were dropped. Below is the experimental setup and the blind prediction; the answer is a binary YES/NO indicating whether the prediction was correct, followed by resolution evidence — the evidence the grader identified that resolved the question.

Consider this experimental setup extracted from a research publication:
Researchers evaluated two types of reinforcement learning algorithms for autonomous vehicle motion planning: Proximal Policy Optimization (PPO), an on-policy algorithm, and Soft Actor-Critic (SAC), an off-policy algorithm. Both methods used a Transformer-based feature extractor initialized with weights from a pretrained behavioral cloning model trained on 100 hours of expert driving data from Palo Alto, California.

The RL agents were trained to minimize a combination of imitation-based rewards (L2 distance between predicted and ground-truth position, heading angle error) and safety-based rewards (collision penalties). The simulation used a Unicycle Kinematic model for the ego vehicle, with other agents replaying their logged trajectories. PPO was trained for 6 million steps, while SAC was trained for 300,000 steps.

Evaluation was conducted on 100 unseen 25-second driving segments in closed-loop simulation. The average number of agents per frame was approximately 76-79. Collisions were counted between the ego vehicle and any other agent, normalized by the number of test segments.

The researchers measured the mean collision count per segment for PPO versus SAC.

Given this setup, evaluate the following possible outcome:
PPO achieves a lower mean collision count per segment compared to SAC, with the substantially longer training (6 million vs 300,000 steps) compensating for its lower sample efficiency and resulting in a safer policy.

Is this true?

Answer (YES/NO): NO